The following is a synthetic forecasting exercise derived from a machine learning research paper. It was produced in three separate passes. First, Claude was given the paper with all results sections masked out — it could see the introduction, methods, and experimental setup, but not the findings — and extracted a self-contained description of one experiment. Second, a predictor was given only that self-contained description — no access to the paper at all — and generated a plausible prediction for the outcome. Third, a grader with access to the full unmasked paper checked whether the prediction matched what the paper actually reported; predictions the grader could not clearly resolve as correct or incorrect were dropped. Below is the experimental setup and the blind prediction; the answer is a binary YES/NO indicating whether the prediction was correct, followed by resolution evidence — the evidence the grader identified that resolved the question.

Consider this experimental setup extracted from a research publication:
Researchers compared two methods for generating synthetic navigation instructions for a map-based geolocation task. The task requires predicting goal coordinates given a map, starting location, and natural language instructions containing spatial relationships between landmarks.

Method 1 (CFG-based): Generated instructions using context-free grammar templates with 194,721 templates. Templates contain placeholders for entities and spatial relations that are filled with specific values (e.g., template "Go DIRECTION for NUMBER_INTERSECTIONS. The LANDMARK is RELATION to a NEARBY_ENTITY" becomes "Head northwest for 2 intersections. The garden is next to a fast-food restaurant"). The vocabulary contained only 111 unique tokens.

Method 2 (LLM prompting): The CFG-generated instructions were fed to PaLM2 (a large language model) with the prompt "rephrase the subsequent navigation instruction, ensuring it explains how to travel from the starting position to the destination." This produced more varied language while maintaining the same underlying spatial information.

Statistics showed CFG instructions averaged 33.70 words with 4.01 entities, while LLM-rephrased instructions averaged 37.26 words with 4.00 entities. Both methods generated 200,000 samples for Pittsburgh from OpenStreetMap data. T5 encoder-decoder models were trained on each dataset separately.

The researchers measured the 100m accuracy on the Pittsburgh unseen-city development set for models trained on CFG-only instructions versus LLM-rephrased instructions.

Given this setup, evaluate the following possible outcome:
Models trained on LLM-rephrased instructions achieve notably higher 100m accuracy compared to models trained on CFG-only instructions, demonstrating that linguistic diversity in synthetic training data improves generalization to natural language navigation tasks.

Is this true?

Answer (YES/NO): NO